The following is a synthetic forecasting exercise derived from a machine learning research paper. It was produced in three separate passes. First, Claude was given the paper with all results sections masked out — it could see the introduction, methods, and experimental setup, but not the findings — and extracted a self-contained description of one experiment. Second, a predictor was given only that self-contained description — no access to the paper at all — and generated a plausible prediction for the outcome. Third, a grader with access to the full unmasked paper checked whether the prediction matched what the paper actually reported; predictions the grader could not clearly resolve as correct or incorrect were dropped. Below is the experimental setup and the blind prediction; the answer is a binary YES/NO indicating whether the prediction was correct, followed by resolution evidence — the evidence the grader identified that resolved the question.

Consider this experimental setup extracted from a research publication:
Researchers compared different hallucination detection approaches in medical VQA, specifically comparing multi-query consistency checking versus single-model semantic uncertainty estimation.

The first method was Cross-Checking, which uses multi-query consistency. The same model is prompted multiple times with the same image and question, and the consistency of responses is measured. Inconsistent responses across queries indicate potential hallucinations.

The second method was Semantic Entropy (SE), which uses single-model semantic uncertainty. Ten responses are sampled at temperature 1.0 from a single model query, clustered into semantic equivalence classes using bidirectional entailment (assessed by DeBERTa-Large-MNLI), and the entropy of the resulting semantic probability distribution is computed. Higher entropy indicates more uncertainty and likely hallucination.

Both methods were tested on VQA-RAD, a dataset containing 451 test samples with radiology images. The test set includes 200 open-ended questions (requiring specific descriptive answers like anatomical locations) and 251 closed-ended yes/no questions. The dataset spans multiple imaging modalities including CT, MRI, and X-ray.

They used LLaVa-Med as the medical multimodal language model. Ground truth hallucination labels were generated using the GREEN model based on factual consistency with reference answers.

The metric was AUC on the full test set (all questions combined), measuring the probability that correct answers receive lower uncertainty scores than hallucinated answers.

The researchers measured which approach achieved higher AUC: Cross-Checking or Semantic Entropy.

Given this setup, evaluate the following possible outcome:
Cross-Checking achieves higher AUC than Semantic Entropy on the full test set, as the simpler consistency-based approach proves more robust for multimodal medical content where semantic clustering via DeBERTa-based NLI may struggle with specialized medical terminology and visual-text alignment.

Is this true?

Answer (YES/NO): NO